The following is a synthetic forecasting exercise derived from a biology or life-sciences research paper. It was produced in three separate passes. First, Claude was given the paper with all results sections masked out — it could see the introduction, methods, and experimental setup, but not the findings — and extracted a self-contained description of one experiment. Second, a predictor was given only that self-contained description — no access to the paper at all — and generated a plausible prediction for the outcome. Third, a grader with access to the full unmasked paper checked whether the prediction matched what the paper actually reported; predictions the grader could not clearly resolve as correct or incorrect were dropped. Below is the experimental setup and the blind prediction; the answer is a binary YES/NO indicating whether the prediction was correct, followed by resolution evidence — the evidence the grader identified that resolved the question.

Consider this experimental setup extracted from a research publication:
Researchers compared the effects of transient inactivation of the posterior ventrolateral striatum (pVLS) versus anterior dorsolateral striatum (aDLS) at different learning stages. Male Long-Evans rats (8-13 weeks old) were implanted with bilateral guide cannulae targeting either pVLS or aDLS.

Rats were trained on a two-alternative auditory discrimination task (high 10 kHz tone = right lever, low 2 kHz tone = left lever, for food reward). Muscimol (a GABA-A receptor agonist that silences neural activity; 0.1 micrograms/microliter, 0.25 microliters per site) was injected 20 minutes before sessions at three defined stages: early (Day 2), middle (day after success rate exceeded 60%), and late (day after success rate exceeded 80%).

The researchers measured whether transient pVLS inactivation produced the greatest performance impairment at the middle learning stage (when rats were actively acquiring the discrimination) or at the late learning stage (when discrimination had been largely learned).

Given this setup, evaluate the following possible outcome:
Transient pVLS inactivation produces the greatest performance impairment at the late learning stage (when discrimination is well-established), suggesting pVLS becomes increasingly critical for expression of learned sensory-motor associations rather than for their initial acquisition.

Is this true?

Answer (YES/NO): YES